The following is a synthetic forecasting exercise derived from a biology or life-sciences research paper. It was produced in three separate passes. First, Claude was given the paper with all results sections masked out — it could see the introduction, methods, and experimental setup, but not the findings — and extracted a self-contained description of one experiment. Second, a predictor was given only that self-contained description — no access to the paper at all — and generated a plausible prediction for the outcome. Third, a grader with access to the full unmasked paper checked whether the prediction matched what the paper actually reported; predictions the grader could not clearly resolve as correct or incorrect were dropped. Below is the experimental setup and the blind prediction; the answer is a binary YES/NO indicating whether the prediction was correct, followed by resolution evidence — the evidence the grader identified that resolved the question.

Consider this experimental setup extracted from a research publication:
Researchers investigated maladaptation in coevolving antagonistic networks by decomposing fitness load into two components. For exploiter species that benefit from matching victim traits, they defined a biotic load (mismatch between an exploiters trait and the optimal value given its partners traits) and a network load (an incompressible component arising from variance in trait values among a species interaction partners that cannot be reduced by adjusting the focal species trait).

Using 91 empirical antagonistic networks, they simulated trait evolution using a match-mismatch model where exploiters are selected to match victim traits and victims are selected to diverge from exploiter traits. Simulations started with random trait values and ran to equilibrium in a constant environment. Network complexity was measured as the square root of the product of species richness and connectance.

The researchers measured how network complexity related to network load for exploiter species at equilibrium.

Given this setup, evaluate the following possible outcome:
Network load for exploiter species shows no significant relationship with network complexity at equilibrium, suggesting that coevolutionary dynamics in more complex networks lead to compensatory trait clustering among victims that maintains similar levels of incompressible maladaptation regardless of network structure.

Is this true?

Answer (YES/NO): NO